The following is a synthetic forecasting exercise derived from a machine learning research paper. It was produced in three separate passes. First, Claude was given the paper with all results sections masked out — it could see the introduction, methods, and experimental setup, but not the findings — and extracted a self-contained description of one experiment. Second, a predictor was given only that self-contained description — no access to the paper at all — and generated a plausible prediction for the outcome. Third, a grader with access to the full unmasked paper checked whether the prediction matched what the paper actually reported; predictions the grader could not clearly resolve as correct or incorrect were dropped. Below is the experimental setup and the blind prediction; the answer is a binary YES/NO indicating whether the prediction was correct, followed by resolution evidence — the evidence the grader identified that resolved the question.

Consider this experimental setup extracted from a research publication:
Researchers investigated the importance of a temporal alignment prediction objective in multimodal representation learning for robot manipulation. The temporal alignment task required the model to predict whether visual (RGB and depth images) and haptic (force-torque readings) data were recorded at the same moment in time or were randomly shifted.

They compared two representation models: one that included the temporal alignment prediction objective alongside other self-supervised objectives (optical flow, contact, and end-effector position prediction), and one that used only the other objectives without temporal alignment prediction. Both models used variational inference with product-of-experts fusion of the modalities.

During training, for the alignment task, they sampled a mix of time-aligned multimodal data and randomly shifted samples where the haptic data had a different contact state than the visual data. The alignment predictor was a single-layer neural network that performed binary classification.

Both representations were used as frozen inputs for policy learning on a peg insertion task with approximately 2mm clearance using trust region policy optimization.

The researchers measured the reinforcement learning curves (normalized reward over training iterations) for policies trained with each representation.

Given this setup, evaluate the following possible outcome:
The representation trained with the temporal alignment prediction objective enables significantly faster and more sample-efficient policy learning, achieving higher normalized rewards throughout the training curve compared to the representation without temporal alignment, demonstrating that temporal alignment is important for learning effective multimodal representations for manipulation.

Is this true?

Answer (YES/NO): YES